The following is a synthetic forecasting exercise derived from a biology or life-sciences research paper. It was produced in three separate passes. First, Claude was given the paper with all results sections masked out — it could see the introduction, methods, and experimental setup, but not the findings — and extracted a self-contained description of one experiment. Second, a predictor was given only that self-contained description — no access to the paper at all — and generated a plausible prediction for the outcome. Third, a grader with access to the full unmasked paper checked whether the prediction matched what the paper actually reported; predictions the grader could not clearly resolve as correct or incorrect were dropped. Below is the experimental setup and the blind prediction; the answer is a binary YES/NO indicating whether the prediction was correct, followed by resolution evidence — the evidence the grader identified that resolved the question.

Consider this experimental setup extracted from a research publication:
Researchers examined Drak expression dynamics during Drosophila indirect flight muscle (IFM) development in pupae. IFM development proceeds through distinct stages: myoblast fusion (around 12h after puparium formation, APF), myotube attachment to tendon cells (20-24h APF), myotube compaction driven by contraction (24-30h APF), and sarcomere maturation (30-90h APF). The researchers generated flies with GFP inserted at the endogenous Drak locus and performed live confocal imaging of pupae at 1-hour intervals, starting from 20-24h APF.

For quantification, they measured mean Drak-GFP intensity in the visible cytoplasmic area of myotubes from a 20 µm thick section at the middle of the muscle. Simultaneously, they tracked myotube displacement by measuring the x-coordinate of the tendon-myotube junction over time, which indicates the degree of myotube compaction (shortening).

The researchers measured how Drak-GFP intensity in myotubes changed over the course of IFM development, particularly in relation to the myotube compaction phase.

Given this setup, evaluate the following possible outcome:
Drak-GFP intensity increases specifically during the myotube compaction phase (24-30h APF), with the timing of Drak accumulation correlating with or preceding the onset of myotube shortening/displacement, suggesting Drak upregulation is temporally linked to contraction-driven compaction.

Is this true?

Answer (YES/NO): YES